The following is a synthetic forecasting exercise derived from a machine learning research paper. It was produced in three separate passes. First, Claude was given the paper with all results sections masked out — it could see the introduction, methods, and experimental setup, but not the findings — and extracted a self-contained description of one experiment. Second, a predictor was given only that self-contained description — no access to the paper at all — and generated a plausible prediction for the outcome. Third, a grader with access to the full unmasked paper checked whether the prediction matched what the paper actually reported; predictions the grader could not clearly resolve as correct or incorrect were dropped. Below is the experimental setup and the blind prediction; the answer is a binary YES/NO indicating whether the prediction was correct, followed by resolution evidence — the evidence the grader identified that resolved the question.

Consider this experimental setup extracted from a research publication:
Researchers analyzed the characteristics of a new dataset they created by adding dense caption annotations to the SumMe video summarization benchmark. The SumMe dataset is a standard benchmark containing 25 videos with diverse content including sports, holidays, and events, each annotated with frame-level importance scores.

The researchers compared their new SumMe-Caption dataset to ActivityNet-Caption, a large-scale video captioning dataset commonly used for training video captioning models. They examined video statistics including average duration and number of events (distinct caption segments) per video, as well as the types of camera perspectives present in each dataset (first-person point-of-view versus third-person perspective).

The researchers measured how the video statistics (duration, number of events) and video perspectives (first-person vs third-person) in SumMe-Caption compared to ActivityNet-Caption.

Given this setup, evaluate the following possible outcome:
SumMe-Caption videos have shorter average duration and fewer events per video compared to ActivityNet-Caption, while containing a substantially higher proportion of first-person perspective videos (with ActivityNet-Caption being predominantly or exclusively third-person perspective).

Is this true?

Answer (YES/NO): NO